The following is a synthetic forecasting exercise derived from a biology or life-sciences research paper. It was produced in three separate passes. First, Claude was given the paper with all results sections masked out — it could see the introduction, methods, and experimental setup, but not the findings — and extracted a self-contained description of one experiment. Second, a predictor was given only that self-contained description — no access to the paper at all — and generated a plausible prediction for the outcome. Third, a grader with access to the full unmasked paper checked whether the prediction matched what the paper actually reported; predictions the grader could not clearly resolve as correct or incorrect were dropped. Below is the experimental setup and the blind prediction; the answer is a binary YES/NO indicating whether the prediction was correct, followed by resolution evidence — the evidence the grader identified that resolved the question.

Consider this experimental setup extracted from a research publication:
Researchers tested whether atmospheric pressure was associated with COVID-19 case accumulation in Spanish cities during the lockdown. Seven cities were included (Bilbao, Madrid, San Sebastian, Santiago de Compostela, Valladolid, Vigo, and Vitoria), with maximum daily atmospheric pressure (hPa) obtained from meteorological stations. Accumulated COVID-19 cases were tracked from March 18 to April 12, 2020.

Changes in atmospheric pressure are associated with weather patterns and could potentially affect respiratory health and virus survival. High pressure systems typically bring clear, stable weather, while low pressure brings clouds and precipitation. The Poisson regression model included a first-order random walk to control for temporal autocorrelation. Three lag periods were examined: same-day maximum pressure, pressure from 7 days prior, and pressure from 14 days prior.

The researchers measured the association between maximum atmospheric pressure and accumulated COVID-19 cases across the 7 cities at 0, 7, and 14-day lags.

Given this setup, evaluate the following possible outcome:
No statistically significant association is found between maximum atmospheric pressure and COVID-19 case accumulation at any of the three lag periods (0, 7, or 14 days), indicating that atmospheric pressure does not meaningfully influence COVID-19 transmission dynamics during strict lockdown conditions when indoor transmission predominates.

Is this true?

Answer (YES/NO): YES